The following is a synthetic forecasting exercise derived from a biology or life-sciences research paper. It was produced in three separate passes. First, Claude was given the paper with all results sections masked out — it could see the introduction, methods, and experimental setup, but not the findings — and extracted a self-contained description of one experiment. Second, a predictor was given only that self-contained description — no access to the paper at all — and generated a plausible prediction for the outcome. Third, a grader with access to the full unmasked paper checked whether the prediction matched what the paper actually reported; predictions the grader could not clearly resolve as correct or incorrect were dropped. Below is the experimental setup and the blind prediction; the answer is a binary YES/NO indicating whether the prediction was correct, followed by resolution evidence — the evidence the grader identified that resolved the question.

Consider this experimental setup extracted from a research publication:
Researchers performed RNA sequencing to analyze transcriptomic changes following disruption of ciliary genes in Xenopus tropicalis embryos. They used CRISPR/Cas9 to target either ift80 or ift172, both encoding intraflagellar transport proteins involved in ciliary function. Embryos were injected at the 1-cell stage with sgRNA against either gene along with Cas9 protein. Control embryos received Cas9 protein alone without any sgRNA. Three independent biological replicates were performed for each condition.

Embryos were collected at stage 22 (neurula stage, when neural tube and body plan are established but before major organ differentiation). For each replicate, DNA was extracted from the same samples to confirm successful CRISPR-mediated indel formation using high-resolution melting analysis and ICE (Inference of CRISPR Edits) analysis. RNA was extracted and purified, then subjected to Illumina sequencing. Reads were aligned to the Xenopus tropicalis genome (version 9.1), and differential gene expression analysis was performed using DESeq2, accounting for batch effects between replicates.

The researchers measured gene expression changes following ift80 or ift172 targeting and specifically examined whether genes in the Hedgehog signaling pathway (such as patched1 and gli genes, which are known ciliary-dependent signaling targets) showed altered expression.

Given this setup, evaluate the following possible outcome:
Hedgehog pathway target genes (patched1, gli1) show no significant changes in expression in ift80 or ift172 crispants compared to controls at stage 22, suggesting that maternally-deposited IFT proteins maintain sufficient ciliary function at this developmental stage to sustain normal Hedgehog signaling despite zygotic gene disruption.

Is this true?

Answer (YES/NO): YES